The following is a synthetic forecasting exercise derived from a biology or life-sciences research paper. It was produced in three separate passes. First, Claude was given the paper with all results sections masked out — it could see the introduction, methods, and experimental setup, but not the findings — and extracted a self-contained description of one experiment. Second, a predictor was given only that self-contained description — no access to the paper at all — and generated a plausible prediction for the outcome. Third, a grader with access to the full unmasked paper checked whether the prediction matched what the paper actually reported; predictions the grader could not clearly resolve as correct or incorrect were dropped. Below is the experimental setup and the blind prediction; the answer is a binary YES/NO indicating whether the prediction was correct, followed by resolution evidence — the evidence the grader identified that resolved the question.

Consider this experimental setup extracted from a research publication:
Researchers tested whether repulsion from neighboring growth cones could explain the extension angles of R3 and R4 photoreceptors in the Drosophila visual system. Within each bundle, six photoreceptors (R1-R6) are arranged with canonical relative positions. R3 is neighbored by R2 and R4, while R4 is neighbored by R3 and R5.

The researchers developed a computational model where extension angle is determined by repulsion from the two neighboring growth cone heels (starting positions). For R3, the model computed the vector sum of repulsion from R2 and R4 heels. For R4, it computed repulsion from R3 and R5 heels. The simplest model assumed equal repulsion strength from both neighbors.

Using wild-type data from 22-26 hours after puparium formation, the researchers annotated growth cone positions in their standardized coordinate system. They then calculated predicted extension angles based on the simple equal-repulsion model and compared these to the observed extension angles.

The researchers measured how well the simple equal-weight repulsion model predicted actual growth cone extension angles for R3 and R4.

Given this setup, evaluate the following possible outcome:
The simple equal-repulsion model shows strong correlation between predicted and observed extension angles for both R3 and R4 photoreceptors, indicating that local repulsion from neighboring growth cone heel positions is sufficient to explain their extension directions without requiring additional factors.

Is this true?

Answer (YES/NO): NO